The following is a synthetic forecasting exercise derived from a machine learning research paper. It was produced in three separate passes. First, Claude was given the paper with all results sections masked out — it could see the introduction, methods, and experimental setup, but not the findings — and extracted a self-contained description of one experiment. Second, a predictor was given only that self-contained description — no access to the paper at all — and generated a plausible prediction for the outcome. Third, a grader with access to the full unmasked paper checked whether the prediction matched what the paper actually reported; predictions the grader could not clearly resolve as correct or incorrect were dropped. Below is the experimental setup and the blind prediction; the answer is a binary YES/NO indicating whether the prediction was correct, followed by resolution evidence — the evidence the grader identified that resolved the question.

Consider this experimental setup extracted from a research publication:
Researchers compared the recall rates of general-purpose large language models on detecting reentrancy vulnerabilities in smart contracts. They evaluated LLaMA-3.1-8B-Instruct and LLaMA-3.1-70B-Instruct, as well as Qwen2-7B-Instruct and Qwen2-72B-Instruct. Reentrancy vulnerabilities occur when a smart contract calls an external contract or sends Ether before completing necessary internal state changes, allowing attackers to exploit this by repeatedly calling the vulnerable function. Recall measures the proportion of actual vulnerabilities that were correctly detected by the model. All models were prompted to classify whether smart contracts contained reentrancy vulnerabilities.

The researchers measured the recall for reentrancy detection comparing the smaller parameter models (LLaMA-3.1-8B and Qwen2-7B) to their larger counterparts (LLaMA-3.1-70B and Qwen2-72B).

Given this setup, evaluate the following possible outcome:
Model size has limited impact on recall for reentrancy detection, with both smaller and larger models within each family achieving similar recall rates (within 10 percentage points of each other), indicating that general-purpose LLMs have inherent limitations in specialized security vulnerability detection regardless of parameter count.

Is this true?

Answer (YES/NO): NO